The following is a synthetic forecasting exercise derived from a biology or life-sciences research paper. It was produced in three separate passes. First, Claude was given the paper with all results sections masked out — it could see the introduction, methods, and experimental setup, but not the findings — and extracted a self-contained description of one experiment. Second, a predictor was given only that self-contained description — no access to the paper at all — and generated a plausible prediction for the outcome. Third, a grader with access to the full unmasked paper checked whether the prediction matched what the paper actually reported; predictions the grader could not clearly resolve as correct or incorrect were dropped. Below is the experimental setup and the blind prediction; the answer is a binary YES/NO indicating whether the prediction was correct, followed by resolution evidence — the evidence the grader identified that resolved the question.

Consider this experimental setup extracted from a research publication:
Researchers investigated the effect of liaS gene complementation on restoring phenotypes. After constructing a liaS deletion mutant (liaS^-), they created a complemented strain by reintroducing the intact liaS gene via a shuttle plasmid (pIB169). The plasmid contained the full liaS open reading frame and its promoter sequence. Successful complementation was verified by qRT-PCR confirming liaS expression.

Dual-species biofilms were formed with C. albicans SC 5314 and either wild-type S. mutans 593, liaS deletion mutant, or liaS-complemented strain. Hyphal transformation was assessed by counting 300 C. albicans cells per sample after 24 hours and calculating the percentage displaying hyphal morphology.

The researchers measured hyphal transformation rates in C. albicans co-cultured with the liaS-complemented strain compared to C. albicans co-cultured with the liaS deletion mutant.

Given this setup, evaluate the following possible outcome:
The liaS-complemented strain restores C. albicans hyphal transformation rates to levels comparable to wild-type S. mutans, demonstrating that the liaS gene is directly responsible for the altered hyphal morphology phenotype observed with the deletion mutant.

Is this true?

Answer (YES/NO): YES